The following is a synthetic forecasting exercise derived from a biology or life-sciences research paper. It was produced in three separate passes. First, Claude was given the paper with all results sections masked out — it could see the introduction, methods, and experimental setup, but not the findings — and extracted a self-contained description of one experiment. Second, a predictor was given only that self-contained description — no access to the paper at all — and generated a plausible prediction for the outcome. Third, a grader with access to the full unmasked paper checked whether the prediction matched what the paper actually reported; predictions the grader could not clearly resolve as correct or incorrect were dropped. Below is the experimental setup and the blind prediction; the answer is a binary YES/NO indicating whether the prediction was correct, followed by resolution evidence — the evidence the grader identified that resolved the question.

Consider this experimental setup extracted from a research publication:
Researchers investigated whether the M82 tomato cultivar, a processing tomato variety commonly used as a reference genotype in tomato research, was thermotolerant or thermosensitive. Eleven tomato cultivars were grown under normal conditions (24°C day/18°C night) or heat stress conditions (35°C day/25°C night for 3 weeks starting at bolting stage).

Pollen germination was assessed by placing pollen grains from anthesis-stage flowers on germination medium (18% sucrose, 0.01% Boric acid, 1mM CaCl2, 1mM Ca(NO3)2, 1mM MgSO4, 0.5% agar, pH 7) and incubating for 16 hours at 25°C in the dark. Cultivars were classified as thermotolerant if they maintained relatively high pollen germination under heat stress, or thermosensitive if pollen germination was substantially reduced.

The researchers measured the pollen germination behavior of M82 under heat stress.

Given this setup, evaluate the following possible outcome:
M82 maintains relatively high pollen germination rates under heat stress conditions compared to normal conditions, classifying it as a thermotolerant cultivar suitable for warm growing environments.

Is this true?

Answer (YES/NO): NO